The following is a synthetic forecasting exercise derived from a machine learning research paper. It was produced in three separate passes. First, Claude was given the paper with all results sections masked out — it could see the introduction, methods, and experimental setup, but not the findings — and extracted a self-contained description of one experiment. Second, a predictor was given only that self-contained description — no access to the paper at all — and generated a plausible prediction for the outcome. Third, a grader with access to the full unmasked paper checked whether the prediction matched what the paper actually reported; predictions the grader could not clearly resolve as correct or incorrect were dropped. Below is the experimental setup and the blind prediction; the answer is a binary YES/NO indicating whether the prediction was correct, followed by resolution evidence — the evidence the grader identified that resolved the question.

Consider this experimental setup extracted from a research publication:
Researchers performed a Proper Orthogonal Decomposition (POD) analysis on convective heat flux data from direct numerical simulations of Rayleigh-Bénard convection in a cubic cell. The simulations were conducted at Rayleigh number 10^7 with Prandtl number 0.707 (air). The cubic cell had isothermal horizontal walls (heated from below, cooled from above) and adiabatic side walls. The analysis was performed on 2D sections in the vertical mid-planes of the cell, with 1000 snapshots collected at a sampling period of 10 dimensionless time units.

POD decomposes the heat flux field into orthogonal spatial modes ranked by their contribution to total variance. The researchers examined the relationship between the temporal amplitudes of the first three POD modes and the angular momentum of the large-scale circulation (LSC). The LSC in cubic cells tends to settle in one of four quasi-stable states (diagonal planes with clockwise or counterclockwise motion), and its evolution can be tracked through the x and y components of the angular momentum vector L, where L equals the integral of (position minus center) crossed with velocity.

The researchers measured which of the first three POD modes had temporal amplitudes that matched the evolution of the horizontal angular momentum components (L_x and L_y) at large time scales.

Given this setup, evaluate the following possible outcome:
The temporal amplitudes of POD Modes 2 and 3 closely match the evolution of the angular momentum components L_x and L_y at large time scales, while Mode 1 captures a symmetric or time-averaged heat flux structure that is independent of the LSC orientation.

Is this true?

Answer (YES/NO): NO